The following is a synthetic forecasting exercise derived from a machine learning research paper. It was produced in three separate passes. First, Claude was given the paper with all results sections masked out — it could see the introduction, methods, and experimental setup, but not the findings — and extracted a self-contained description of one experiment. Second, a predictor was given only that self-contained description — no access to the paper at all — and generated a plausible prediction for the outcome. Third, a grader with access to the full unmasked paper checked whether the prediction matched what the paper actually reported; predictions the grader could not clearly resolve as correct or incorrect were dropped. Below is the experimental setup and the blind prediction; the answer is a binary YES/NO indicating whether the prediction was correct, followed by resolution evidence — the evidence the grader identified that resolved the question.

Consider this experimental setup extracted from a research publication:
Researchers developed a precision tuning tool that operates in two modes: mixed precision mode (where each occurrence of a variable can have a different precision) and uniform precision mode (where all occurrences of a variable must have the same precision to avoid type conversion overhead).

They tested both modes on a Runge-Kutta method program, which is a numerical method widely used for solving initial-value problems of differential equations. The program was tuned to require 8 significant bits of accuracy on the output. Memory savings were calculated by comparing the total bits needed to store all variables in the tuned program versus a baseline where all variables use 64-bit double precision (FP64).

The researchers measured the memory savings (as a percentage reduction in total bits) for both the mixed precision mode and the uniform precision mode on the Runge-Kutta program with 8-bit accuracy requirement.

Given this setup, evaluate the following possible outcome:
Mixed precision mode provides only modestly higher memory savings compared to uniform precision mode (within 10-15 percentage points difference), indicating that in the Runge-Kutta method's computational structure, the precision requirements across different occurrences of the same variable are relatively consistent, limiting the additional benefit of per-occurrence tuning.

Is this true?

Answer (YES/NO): NO